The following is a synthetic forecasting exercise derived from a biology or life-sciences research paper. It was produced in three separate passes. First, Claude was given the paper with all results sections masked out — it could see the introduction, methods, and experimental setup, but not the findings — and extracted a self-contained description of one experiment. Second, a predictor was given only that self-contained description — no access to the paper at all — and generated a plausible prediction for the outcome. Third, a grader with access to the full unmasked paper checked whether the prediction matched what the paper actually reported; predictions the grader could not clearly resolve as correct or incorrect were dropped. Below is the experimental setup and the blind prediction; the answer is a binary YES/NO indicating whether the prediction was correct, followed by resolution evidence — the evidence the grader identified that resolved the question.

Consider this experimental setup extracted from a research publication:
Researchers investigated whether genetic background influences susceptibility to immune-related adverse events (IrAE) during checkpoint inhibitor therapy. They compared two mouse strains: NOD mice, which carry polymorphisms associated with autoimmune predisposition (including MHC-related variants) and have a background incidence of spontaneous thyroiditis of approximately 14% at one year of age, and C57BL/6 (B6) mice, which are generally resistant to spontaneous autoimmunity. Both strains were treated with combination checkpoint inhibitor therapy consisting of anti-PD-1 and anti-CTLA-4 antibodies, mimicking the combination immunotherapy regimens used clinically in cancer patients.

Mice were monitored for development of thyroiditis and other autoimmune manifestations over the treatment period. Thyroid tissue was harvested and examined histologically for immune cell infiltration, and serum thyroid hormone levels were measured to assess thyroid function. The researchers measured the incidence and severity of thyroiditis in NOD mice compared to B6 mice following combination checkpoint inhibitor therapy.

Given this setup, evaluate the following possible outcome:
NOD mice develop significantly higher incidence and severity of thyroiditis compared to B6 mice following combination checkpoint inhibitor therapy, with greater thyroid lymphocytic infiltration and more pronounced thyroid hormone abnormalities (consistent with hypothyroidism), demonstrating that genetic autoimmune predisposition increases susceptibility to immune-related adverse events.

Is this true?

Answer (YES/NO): YES